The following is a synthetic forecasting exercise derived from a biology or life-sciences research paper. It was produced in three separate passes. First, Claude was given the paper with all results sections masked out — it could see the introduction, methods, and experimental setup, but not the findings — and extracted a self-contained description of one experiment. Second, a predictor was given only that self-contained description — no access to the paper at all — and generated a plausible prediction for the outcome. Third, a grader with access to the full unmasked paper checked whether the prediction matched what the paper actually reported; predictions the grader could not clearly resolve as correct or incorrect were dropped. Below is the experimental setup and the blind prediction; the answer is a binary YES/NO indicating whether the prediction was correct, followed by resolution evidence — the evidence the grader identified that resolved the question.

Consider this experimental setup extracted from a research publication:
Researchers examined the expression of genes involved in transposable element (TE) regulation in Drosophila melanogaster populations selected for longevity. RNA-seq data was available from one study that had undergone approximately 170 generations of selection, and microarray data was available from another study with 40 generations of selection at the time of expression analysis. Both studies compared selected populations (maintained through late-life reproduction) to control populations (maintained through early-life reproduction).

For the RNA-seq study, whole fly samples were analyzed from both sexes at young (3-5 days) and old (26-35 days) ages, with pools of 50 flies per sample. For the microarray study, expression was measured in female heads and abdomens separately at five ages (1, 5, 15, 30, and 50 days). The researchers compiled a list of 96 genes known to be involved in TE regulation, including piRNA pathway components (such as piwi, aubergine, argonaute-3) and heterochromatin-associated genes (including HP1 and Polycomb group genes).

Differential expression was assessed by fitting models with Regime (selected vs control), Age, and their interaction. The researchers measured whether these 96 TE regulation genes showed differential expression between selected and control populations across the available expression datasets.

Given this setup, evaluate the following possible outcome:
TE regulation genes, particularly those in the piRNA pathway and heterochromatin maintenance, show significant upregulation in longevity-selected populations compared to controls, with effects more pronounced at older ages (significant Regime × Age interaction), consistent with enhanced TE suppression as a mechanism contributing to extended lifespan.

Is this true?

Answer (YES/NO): NO